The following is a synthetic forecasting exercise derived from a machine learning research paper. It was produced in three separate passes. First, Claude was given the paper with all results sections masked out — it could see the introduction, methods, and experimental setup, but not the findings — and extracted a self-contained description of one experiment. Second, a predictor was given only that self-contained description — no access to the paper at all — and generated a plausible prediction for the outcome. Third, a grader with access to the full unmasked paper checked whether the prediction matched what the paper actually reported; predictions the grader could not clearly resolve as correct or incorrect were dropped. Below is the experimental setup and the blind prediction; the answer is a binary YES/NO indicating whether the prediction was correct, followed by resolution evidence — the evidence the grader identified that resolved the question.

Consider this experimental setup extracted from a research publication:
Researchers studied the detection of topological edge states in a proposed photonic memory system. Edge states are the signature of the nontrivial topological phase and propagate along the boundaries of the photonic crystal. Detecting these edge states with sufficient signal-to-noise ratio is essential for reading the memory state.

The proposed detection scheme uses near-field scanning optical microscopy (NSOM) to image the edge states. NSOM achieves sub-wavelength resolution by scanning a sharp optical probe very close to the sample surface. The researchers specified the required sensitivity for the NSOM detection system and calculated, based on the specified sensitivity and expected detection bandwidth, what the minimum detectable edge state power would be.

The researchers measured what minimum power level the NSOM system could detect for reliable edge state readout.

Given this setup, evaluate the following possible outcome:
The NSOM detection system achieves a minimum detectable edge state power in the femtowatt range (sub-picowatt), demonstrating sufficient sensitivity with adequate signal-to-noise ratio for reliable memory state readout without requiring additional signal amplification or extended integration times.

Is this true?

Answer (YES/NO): NO